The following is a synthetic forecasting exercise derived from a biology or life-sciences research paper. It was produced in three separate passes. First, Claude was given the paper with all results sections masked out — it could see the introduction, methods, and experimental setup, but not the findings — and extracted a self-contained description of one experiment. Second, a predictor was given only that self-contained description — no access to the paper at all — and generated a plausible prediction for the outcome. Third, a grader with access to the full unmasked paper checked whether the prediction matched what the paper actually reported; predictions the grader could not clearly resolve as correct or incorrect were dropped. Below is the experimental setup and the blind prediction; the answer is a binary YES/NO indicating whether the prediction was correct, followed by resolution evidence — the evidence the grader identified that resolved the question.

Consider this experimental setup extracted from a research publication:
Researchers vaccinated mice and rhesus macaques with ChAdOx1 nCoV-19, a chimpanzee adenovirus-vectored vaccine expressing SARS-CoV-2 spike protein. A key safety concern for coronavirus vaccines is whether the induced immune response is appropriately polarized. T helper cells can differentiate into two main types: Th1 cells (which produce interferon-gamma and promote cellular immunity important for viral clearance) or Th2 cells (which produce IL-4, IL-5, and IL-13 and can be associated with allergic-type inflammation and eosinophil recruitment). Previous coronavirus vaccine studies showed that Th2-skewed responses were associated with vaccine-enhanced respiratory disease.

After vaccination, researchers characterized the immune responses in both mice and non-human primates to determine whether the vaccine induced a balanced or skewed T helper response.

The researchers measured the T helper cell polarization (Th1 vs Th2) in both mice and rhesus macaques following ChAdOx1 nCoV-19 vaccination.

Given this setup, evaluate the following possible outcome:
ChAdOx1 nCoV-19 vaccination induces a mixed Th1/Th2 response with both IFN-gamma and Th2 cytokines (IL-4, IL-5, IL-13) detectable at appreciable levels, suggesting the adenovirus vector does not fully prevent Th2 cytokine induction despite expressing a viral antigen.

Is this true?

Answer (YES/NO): NO